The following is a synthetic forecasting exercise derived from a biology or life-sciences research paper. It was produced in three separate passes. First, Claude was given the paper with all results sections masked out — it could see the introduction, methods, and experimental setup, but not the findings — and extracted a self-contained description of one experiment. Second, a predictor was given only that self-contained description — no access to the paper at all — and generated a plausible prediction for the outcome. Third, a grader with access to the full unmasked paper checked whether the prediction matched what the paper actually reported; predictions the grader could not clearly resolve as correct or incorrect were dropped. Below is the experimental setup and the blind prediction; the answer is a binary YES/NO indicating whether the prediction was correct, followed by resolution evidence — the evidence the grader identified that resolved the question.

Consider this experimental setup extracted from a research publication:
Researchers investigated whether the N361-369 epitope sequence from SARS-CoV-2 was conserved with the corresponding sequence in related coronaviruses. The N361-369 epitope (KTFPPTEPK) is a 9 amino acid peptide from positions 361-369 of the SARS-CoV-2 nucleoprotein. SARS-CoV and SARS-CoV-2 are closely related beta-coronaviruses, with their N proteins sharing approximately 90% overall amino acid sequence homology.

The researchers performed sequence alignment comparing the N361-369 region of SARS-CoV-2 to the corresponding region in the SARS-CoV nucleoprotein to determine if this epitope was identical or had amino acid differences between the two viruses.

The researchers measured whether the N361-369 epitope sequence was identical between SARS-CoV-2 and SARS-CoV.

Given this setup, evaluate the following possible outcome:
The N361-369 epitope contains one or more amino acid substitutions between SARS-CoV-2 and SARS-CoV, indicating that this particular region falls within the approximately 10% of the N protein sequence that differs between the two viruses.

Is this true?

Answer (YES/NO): NO